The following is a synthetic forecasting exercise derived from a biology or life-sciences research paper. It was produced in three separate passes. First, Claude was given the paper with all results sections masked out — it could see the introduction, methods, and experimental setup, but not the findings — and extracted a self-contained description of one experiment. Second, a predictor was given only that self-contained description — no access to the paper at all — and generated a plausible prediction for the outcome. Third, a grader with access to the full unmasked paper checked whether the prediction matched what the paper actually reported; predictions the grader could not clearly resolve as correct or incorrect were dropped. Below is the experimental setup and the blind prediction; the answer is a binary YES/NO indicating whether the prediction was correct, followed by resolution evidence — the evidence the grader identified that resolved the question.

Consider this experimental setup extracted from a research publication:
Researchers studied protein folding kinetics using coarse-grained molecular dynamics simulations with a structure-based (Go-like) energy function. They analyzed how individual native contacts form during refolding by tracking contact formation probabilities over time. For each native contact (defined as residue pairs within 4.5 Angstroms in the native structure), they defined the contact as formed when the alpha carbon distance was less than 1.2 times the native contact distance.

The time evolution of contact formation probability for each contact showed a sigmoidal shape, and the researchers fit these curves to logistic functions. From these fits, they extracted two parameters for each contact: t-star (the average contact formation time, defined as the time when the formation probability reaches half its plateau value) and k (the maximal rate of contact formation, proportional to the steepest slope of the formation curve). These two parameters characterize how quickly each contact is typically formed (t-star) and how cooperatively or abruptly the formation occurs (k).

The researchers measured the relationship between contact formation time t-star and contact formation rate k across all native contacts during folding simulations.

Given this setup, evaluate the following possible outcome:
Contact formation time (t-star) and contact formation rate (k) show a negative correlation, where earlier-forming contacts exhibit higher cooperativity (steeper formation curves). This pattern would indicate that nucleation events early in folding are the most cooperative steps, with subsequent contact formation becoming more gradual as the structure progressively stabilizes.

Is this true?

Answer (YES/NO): NO